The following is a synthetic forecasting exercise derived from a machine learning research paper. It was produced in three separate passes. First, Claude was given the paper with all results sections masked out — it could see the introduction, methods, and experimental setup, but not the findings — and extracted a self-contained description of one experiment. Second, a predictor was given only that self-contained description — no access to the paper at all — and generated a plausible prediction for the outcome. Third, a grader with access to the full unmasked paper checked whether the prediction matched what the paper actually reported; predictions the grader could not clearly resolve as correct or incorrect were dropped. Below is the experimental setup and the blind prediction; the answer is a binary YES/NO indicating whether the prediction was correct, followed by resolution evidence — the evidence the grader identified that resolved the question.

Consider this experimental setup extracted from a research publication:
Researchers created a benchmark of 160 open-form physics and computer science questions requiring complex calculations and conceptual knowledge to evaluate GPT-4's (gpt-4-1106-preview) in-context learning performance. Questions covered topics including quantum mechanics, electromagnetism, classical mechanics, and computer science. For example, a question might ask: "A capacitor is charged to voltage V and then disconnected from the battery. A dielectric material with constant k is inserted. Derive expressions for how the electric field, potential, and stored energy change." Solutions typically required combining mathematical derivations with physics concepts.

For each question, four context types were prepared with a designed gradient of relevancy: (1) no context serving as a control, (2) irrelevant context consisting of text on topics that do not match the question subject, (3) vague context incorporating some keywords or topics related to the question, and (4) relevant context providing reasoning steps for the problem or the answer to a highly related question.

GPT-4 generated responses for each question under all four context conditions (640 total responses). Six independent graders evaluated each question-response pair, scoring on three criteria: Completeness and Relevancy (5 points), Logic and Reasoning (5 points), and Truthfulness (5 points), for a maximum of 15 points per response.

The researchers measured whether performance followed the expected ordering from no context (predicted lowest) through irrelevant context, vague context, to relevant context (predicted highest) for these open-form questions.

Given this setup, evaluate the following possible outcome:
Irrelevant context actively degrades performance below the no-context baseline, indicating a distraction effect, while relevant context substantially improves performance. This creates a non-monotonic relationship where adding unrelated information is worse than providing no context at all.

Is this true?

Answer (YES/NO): NO